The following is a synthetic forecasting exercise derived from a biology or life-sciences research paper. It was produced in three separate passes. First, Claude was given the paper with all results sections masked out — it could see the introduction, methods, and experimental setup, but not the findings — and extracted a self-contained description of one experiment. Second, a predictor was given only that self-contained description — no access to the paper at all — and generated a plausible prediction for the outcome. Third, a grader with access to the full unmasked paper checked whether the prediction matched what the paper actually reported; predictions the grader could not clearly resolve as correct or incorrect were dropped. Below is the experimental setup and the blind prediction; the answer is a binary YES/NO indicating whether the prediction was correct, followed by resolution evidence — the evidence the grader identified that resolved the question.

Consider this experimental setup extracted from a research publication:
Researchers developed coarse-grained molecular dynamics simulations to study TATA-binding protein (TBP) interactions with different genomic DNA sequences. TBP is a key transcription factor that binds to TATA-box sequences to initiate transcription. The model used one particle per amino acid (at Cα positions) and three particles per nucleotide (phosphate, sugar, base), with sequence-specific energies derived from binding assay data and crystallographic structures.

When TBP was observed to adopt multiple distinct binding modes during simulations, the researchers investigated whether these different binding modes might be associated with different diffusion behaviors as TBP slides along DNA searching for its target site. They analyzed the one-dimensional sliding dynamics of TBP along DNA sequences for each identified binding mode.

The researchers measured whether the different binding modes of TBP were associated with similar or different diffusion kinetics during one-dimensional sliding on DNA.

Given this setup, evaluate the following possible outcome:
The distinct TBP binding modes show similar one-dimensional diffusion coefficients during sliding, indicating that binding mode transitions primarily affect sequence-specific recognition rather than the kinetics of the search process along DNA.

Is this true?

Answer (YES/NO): NO